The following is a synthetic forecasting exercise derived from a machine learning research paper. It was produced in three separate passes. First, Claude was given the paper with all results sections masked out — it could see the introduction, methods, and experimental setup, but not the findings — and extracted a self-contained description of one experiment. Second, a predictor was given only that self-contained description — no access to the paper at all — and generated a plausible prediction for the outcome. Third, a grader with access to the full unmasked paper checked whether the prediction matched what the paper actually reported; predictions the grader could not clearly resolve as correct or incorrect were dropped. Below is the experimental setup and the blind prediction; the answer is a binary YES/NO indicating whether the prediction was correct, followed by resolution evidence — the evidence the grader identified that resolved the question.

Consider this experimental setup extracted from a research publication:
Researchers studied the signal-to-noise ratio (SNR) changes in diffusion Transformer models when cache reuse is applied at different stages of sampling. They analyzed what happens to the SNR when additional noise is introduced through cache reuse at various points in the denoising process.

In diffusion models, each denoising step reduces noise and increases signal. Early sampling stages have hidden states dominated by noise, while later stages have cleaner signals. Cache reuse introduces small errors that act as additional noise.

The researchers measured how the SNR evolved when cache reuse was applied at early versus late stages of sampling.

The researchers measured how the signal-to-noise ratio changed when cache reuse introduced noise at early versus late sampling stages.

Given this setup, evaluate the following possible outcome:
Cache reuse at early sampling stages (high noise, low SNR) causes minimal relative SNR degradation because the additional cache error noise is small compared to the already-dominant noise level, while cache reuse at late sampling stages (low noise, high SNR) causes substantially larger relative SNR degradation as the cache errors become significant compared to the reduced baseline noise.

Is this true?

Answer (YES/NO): YES